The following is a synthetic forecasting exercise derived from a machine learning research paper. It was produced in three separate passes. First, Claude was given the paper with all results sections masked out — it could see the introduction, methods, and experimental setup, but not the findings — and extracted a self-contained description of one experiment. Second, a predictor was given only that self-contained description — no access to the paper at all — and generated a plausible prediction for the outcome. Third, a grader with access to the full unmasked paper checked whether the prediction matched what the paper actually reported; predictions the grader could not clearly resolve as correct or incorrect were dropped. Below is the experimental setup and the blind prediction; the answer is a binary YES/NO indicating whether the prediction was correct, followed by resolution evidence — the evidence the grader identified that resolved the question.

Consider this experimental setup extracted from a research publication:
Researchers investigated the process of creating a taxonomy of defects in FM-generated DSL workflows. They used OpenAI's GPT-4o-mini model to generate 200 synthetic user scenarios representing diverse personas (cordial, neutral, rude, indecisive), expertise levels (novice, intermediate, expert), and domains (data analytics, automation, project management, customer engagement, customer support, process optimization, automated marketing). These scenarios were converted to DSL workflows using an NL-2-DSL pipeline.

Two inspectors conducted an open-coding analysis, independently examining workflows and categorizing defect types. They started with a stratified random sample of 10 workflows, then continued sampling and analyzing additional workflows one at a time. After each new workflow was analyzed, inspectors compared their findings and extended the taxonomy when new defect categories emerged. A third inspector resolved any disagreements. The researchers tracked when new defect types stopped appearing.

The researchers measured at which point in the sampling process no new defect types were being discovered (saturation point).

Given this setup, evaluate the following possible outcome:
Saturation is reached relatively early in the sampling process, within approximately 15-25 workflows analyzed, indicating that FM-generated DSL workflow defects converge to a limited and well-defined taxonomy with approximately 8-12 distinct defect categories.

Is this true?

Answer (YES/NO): NO